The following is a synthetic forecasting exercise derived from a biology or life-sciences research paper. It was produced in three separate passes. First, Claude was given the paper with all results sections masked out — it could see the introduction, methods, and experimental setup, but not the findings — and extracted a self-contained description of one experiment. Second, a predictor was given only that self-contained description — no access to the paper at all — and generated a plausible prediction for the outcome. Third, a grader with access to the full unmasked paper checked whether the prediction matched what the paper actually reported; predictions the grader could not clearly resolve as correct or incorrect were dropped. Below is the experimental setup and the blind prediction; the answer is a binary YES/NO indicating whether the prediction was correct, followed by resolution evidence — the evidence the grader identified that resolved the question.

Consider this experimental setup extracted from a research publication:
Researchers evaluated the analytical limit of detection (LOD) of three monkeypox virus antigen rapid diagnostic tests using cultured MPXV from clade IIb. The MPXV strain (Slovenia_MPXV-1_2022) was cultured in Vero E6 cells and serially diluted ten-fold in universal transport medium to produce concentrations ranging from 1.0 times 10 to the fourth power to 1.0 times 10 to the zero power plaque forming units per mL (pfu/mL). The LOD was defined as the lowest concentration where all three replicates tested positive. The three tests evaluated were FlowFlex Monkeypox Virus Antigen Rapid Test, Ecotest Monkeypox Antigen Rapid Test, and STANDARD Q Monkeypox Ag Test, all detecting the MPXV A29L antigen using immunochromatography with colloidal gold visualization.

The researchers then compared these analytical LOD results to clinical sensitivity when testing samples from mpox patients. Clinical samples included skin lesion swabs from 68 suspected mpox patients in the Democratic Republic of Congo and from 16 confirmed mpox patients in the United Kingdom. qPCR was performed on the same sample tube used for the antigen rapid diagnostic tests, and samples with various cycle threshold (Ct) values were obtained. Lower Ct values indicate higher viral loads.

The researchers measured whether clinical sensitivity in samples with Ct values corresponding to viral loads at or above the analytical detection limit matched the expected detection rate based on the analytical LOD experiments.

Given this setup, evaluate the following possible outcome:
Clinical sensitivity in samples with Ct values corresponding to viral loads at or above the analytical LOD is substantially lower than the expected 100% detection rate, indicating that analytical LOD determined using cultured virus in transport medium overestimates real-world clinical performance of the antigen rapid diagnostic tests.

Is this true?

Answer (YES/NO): YES